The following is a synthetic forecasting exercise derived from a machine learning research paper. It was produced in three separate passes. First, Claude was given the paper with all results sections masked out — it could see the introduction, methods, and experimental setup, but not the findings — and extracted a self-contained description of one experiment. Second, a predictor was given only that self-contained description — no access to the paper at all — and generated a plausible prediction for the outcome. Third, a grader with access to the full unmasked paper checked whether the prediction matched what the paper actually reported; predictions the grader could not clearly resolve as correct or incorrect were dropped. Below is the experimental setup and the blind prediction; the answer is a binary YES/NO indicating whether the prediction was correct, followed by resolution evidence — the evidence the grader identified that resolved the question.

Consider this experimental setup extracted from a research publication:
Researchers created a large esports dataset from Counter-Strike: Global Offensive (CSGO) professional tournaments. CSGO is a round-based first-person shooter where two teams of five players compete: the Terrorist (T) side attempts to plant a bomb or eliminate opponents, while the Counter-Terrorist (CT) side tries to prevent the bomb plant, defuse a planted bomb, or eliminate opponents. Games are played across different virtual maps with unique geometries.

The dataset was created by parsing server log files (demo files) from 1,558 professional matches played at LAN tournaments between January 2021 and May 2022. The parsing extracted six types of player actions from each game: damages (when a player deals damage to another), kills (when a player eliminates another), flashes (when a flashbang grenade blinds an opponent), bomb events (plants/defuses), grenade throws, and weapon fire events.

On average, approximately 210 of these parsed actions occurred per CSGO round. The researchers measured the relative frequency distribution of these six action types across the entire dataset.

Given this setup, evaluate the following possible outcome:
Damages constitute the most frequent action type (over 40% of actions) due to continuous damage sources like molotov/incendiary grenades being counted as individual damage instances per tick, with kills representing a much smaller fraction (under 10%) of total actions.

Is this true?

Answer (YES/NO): NO